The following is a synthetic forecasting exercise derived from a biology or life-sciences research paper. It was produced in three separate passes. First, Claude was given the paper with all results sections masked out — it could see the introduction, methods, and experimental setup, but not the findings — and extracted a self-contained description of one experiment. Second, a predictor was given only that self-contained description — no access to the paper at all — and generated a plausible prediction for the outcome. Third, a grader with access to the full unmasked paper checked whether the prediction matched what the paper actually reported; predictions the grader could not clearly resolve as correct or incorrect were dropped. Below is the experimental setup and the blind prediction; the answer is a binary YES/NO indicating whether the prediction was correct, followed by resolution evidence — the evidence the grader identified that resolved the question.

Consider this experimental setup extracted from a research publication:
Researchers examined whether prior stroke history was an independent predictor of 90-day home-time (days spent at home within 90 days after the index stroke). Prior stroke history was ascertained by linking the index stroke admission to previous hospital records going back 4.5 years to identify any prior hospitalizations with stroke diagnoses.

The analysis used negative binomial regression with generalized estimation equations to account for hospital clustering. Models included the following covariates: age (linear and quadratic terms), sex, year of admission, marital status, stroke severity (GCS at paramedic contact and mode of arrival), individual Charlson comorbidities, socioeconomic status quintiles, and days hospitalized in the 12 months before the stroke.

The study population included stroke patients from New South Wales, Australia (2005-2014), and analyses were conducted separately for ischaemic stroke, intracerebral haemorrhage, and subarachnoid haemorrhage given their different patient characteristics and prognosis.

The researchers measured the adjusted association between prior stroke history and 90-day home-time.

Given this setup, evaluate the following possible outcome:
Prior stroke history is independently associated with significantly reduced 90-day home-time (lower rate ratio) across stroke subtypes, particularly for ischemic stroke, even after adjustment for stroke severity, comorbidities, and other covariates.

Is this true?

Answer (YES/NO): NO